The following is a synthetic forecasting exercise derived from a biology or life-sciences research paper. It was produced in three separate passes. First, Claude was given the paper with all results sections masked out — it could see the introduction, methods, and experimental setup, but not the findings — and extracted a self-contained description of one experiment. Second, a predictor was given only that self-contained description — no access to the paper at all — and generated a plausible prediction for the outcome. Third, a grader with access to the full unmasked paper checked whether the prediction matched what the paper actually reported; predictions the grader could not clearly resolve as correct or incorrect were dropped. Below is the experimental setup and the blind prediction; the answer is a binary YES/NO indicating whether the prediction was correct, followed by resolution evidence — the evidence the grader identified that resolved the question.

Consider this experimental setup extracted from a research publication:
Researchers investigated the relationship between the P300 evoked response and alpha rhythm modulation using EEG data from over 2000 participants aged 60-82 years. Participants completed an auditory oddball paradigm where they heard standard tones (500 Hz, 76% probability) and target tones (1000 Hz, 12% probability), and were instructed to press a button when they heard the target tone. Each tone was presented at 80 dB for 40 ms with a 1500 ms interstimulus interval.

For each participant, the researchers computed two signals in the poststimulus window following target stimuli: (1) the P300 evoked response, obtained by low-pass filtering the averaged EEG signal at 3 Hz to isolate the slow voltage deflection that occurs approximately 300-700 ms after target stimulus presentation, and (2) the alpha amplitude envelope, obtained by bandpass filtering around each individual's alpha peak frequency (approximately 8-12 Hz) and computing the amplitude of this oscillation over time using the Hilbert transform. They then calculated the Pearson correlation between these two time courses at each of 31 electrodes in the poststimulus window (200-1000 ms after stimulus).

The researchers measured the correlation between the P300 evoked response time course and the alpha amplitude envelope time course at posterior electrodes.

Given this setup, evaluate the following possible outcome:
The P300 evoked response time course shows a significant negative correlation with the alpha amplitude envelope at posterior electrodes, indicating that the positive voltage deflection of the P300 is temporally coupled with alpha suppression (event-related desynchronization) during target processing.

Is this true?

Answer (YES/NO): YES